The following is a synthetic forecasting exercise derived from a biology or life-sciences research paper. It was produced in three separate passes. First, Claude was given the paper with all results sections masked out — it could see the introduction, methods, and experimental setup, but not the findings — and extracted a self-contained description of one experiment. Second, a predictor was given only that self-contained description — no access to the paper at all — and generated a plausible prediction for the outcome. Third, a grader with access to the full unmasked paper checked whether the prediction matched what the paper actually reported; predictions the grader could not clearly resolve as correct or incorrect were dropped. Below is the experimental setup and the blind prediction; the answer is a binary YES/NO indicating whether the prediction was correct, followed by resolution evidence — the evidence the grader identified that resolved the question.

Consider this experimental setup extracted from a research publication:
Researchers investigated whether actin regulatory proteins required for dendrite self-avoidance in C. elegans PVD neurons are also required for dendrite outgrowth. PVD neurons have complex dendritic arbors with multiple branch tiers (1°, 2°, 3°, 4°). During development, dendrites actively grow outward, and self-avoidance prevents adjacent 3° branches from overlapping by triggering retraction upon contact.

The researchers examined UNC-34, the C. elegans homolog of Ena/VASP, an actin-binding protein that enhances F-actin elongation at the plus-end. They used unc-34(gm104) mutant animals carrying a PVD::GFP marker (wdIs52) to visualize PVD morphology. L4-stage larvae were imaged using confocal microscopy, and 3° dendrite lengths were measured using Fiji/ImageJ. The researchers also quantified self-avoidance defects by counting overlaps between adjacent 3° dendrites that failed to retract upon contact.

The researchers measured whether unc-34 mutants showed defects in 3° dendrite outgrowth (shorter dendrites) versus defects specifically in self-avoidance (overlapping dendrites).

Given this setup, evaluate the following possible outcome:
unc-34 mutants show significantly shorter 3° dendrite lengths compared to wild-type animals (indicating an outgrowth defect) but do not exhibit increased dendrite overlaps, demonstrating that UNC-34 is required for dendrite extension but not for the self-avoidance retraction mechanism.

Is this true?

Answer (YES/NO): NO